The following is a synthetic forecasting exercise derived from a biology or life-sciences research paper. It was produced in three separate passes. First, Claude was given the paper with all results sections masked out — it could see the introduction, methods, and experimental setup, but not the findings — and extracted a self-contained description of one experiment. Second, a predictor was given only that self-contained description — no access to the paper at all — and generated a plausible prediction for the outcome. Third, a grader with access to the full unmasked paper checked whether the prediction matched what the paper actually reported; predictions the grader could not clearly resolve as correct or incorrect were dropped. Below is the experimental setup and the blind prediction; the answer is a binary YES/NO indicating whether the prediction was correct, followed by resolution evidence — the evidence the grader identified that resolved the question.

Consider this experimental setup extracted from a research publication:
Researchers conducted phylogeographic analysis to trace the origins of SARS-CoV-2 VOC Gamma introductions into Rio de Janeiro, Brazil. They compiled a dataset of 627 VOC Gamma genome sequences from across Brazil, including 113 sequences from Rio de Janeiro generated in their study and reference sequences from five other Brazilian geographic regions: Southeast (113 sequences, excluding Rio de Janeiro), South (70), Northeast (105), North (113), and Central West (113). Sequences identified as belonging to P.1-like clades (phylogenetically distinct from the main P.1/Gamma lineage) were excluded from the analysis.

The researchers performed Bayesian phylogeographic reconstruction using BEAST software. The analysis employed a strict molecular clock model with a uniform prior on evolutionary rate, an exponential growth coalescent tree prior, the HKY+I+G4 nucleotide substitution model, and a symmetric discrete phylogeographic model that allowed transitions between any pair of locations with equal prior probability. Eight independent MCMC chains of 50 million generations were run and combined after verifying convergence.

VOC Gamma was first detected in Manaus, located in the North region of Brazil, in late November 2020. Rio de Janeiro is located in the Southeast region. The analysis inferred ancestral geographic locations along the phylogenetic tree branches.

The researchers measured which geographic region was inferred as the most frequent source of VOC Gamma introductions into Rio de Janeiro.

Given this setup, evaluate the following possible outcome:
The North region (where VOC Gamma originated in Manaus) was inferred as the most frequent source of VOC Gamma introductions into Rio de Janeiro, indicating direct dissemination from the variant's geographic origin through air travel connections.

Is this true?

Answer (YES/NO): NO